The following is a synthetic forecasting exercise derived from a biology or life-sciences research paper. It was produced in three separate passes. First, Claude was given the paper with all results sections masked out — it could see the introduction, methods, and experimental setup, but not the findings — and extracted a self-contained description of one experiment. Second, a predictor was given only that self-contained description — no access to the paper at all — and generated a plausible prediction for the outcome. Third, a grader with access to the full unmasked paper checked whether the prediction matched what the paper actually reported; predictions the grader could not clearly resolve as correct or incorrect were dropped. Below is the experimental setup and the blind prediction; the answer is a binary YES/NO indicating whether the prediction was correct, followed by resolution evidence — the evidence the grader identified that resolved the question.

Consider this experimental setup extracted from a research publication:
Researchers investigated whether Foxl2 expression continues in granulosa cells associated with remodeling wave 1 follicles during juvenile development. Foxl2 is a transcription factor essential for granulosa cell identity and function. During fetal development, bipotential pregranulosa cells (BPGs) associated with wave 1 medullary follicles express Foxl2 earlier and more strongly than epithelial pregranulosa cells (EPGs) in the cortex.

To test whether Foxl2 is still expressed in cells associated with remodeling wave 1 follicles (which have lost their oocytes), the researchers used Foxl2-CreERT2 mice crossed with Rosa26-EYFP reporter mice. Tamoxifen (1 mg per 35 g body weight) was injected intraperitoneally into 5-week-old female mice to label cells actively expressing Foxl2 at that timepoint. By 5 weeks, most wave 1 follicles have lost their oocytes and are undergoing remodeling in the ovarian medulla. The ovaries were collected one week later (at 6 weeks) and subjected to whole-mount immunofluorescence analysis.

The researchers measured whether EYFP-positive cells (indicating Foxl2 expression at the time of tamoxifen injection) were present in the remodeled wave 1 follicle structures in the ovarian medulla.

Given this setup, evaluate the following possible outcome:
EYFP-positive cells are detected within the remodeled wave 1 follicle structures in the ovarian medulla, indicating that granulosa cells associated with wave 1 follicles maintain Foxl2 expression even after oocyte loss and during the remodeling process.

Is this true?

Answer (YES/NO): YES